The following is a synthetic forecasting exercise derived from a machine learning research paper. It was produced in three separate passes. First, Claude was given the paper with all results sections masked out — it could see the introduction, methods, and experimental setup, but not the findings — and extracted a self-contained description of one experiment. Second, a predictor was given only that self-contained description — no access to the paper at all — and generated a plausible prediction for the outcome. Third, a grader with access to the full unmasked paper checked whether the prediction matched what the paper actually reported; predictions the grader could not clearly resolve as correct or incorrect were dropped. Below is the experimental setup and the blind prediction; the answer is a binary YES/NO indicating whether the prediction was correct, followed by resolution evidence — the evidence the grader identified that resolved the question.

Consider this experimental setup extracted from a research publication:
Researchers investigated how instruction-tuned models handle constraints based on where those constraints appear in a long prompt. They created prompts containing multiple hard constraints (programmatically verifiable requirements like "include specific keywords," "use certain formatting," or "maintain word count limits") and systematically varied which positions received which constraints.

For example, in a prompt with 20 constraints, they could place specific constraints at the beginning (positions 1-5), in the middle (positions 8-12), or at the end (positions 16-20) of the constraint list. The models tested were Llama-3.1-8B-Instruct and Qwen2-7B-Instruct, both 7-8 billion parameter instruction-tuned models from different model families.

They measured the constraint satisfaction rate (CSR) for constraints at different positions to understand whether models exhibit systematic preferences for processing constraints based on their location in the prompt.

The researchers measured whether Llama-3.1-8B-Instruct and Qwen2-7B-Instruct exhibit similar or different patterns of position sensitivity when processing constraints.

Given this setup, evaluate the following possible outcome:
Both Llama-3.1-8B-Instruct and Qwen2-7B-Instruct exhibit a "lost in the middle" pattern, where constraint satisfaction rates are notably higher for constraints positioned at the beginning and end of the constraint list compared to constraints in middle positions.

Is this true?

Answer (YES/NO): NO